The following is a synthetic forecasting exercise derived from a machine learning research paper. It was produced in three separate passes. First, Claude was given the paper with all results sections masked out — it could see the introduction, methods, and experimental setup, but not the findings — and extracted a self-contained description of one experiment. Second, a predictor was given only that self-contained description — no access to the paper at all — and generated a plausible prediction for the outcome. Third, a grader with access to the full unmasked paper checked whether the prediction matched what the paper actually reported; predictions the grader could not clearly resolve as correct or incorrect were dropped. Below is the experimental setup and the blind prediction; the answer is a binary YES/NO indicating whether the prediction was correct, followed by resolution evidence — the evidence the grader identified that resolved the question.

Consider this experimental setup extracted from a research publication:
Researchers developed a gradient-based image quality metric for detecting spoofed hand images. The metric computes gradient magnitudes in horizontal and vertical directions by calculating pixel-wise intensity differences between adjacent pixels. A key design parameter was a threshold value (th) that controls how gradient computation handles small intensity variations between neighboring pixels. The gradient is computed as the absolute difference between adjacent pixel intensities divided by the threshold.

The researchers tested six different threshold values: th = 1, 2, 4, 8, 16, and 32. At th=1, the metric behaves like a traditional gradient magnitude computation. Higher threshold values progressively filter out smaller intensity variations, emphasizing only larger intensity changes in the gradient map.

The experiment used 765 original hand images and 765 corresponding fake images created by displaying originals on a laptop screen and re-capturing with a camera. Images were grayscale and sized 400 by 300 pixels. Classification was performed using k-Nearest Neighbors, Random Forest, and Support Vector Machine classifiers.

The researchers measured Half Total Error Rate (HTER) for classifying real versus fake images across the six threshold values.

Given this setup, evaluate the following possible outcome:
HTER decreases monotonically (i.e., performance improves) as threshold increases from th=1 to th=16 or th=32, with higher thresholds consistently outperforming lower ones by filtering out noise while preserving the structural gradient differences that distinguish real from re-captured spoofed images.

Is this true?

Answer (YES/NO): NO